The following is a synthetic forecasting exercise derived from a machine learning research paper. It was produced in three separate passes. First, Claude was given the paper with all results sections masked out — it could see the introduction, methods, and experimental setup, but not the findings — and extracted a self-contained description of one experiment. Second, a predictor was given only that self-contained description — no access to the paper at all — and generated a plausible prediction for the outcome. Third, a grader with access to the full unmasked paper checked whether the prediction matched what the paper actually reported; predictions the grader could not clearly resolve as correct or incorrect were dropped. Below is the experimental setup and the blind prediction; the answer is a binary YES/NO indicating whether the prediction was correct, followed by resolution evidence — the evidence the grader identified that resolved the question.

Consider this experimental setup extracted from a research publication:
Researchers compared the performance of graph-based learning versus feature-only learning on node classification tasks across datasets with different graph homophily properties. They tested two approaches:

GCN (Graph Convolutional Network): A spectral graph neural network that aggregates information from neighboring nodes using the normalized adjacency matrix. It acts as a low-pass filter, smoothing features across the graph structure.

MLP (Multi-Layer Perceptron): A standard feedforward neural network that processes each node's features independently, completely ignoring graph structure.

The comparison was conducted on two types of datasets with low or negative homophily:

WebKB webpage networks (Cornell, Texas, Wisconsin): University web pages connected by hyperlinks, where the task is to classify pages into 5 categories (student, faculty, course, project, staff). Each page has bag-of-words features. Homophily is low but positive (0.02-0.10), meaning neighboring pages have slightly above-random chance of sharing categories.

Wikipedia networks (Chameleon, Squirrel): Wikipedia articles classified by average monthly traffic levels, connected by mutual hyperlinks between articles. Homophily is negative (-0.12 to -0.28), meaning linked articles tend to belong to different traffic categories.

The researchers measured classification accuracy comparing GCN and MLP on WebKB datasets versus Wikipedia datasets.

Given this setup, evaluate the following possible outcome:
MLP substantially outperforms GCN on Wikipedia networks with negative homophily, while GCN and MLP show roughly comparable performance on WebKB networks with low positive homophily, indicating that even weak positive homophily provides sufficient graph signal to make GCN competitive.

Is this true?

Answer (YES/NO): NO